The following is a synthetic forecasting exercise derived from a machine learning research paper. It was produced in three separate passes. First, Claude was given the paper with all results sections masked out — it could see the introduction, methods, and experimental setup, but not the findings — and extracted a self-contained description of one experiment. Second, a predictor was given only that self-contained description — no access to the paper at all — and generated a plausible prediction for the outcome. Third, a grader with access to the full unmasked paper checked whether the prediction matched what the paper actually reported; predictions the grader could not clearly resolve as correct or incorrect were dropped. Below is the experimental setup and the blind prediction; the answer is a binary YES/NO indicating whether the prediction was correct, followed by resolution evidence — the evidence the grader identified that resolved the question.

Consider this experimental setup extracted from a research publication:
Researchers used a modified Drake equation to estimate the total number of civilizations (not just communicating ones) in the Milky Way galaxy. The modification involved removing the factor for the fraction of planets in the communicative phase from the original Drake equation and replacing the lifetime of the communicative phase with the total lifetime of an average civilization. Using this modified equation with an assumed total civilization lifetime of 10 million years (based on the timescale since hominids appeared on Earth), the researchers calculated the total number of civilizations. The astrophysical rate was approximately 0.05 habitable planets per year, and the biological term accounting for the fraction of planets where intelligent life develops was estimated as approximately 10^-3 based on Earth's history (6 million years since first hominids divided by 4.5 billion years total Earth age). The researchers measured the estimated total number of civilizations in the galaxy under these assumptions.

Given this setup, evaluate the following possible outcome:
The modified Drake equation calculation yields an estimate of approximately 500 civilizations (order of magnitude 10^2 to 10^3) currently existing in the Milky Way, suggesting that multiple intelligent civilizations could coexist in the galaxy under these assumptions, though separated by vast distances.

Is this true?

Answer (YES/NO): YES